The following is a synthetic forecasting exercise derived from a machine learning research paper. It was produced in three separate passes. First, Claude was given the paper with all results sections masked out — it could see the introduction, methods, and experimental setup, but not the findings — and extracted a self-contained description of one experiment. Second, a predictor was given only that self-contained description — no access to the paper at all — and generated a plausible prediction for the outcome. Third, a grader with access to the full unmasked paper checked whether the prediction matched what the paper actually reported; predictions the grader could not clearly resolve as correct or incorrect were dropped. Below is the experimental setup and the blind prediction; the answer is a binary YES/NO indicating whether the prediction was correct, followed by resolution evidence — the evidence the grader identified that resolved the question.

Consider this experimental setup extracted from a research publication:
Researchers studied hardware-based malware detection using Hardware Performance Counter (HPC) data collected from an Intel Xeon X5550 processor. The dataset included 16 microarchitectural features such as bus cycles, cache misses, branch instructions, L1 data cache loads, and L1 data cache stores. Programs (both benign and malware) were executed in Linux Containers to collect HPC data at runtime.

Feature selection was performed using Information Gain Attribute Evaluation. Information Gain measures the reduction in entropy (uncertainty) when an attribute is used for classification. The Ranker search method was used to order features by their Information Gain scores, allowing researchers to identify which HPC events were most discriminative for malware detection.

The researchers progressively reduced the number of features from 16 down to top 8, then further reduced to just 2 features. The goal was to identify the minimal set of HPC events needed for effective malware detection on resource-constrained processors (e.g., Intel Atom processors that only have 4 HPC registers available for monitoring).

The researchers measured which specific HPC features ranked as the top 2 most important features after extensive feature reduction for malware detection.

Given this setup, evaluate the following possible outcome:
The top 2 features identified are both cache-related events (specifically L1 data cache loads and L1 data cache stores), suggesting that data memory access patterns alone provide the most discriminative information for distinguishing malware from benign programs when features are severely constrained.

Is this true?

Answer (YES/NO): YES